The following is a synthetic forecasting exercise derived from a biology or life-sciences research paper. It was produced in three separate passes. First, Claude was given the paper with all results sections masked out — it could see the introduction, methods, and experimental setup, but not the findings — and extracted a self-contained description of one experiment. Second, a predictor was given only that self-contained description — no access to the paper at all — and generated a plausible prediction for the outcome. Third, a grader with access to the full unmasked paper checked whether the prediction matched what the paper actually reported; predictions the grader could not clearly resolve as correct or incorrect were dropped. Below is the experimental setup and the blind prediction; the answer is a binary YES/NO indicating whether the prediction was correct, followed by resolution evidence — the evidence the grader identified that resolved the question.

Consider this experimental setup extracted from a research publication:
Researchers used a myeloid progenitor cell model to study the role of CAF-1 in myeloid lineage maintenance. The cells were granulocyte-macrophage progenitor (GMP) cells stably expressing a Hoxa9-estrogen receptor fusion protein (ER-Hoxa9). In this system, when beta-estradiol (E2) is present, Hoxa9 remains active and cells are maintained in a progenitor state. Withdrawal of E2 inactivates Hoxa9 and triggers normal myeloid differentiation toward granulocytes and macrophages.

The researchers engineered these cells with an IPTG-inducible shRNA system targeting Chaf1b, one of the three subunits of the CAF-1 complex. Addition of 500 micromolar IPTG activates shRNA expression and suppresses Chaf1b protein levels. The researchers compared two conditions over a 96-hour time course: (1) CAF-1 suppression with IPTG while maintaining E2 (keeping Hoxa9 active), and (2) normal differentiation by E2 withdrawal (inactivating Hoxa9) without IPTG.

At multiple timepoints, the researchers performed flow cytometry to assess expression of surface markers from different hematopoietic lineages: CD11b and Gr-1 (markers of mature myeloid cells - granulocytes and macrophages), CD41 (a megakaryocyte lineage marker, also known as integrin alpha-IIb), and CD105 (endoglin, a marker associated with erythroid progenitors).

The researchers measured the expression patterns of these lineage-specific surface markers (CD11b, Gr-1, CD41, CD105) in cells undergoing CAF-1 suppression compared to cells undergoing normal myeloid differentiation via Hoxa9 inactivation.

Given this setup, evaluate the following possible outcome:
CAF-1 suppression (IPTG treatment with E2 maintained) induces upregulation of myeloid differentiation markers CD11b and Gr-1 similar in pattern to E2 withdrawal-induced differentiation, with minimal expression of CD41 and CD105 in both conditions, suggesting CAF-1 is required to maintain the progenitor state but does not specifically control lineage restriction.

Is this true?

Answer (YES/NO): NO